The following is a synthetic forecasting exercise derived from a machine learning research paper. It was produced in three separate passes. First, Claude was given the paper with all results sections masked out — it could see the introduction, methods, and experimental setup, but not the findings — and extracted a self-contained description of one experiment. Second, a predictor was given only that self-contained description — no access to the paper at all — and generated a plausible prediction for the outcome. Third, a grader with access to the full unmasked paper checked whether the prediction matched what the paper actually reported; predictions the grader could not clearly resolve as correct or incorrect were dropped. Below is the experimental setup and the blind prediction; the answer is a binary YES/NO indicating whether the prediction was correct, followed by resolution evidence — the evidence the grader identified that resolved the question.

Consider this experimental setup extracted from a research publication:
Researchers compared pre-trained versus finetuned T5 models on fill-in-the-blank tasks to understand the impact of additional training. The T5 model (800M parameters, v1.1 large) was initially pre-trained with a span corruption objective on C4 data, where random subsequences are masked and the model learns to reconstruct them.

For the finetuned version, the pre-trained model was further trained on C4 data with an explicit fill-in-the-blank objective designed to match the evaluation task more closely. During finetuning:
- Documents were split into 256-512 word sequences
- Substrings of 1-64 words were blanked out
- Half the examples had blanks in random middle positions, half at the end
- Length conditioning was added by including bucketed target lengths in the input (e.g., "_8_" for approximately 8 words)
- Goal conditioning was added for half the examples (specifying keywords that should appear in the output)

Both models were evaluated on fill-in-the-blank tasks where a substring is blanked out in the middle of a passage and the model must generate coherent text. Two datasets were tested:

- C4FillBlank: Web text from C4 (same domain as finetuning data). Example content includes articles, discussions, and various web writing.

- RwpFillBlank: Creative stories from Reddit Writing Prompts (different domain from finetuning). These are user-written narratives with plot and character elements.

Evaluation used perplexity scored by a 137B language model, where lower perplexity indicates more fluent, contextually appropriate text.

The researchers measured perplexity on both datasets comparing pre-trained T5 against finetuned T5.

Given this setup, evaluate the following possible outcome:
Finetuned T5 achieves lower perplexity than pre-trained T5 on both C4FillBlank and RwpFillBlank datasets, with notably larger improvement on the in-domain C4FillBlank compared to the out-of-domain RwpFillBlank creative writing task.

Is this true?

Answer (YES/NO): NO